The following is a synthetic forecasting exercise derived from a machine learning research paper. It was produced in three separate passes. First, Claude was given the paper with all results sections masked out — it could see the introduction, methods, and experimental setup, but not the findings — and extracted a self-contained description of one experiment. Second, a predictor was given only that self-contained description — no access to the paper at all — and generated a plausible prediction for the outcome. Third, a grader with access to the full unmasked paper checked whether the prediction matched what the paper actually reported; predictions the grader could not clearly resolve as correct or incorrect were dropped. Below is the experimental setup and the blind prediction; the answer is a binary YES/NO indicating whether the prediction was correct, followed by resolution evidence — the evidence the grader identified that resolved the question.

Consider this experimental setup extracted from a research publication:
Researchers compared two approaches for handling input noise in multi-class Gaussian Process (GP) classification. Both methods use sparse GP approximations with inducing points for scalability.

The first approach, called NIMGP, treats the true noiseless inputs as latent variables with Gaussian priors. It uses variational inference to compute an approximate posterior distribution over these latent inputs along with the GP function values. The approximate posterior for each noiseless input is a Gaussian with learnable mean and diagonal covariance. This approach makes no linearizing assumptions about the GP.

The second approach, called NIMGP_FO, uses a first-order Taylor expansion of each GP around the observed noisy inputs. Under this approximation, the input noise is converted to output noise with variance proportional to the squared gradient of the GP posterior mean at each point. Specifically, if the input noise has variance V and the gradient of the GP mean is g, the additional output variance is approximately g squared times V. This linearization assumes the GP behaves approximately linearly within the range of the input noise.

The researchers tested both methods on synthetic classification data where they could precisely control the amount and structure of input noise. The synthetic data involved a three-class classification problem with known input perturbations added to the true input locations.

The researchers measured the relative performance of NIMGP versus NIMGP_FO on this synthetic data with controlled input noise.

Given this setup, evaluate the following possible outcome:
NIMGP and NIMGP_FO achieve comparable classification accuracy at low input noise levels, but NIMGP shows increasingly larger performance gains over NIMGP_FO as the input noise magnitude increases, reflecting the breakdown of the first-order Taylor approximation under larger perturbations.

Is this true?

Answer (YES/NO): NO